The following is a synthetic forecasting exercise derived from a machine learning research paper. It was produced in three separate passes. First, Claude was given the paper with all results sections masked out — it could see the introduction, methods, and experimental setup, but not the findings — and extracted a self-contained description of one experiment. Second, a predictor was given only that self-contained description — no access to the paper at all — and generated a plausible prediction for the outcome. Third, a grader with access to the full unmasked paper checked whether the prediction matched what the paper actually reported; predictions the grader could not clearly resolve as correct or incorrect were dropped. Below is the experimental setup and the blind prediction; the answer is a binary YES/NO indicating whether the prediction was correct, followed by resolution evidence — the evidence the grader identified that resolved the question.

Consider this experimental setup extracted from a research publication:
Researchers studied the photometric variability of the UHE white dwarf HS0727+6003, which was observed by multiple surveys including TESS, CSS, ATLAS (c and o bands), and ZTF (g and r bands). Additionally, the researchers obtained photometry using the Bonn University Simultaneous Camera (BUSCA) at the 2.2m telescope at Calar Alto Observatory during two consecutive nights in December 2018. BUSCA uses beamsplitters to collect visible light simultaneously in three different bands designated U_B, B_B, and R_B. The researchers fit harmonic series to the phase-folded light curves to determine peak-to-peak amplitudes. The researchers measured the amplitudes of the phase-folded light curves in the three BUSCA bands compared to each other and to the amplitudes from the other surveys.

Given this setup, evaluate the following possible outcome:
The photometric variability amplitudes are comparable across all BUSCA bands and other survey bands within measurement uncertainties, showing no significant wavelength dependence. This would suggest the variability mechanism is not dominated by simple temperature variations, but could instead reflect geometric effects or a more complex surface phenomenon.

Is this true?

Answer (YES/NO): YES